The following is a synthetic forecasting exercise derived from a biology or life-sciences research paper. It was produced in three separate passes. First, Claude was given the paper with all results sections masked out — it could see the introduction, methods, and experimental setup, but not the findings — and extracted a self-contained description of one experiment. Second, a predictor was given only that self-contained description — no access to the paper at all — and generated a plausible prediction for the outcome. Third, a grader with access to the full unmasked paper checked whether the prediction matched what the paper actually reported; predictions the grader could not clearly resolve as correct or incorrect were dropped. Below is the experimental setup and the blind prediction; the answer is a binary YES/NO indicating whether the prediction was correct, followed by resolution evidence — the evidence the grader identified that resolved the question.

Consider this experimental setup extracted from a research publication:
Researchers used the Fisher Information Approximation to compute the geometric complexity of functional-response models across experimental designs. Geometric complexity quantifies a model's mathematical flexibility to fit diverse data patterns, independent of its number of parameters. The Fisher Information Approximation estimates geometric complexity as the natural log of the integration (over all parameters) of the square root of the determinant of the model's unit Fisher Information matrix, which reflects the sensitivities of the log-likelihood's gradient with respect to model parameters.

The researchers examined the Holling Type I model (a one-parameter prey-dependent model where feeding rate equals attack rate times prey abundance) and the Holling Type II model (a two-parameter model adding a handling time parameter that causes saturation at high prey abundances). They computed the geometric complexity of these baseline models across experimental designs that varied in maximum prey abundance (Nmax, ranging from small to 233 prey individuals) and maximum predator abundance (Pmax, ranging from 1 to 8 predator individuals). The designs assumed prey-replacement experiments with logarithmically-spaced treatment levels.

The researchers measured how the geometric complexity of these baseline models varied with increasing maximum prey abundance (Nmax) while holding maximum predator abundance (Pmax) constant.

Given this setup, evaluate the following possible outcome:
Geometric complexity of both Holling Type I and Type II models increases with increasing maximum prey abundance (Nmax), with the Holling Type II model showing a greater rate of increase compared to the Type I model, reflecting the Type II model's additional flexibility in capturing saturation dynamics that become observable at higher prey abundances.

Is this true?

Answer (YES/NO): YES